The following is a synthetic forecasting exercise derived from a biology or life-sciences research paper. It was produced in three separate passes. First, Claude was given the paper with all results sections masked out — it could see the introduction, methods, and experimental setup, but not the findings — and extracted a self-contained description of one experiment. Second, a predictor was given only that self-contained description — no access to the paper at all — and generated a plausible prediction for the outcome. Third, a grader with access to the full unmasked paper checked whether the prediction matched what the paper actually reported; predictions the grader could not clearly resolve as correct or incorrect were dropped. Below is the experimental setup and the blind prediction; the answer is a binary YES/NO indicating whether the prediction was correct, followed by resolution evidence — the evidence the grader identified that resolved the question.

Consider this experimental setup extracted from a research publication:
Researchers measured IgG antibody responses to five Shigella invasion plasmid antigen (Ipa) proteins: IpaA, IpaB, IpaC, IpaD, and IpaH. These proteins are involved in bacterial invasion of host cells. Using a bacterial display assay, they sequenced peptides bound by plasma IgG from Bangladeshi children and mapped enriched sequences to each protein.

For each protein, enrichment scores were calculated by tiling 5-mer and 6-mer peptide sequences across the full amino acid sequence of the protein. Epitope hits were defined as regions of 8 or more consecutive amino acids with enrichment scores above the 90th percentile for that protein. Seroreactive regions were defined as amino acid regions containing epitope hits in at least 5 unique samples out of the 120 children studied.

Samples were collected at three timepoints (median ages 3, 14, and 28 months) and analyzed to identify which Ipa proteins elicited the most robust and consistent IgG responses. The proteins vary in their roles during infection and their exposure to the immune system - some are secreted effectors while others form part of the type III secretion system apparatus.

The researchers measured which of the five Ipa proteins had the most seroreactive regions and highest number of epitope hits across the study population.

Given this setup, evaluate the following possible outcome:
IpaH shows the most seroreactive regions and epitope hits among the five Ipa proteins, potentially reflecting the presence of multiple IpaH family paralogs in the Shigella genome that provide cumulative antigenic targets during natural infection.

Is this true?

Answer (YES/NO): NO